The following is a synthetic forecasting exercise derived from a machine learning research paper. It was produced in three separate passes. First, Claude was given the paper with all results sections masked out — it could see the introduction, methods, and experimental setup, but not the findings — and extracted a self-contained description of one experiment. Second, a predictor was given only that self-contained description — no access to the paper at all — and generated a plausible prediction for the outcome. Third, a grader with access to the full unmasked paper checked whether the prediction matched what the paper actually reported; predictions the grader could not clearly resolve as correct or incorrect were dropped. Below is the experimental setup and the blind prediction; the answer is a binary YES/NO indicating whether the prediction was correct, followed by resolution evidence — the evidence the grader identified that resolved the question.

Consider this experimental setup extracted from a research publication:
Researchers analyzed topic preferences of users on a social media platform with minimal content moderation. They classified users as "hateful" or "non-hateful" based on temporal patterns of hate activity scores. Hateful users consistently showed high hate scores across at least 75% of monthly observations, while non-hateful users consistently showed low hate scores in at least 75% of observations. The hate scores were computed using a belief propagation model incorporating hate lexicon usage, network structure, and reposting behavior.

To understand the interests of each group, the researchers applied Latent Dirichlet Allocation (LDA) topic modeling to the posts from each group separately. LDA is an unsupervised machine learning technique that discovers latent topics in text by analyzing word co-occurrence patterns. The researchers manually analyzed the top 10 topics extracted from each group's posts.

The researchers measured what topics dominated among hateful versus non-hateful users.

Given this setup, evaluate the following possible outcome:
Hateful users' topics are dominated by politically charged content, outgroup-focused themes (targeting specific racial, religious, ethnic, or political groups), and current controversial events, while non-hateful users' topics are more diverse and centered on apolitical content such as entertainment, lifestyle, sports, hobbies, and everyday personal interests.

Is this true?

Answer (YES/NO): NO